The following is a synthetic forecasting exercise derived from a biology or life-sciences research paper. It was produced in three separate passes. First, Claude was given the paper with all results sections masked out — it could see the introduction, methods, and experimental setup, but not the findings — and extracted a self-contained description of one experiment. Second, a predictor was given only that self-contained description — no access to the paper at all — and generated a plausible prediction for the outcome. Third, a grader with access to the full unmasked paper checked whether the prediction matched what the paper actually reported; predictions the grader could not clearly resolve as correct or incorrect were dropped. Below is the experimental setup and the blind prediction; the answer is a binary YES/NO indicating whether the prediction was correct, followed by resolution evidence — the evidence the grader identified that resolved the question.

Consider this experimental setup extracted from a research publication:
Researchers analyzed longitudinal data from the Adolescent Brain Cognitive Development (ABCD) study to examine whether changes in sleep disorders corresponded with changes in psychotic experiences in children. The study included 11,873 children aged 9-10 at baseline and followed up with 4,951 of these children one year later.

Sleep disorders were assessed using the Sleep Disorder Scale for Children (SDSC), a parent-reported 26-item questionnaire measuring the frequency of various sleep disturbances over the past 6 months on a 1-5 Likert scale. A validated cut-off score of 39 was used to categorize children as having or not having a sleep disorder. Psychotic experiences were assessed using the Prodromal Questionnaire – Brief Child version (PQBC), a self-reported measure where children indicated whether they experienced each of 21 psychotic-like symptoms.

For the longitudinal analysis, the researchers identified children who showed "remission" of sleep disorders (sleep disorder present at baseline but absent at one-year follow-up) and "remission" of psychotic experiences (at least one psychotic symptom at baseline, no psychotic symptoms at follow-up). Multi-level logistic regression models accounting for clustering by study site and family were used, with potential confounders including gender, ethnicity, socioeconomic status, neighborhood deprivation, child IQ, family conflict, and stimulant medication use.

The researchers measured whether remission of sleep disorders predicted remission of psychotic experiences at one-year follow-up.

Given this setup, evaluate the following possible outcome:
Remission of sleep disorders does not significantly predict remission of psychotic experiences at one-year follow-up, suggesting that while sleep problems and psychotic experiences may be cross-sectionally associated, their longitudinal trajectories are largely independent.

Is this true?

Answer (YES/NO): YES